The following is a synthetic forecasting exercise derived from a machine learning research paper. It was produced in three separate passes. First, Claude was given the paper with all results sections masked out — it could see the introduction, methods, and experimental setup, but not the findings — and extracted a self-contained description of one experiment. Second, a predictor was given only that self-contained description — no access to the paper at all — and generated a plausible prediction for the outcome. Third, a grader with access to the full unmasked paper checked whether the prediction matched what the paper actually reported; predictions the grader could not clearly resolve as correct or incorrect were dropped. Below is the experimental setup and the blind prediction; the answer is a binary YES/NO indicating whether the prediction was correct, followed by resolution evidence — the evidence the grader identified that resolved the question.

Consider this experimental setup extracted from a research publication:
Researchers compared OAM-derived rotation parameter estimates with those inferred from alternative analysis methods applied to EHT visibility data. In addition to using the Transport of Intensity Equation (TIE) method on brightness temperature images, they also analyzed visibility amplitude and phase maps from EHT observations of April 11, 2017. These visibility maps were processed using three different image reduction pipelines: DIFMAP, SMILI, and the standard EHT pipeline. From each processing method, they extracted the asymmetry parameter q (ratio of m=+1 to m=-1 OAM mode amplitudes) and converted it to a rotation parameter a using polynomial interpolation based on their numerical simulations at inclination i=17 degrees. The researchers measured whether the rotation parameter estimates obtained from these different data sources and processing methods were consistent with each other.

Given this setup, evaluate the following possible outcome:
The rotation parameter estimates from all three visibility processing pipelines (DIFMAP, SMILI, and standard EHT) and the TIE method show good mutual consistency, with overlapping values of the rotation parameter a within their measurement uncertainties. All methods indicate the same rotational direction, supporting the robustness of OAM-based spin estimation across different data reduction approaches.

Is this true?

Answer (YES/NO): YES